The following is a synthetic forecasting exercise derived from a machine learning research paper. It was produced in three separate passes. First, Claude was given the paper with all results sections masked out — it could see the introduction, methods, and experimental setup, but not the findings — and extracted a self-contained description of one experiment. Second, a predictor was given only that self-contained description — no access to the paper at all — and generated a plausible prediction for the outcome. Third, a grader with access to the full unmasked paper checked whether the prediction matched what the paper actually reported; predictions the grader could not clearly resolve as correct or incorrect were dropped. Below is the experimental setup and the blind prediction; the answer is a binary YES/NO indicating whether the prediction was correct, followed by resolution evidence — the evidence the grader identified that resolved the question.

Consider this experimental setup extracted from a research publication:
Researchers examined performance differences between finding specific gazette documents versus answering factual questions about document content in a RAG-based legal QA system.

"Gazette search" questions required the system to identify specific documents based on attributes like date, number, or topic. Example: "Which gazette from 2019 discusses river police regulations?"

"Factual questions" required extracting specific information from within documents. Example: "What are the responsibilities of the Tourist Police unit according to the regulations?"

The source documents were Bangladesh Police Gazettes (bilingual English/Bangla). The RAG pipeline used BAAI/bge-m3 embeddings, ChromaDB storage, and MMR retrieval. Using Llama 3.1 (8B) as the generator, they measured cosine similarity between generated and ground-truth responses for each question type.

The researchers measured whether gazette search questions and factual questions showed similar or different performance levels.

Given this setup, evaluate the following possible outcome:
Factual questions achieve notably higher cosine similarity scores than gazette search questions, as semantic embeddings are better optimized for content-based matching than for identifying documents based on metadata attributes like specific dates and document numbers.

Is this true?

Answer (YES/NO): NO